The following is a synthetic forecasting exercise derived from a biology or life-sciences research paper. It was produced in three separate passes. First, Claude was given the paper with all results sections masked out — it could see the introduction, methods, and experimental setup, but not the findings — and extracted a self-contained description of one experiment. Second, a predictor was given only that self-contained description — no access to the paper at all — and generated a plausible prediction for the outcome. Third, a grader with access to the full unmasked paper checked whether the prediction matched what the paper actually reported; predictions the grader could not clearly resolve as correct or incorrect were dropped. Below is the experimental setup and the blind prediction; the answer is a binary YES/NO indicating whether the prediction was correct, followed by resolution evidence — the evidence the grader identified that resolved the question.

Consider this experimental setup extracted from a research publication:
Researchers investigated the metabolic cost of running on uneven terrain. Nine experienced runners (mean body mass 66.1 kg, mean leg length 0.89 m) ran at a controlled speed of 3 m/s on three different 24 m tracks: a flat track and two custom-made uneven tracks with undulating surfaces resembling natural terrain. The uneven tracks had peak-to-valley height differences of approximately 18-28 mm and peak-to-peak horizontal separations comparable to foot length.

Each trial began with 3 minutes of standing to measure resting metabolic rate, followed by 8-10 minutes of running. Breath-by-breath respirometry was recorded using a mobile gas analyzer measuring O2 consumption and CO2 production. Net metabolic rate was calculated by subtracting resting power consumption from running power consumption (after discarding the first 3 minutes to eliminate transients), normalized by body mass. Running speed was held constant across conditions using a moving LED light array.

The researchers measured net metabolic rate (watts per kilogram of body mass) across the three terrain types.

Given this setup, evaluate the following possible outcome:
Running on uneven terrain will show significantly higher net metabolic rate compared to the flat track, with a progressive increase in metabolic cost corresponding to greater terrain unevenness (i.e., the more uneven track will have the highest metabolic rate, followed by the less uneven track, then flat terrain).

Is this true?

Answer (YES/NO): NO